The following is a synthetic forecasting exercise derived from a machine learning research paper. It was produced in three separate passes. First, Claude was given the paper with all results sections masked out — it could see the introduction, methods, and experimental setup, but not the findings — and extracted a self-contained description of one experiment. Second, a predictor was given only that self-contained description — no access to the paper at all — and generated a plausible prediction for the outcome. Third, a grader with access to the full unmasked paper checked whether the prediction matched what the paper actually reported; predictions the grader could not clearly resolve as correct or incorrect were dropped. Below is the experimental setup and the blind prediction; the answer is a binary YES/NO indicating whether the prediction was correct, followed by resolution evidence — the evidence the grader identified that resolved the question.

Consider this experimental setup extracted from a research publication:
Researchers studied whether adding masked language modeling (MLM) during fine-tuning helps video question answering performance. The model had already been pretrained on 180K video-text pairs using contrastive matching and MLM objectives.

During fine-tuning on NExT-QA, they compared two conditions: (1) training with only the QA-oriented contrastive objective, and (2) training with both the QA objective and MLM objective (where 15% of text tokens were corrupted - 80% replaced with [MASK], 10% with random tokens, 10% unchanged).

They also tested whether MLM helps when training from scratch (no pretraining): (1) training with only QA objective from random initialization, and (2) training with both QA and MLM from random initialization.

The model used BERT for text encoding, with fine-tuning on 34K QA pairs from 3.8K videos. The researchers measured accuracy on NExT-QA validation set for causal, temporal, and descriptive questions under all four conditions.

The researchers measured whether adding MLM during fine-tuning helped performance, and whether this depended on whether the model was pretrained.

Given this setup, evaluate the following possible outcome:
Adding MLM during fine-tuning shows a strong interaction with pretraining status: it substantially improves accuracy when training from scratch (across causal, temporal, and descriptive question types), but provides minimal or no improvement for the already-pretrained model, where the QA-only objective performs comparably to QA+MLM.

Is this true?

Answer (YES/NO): NO